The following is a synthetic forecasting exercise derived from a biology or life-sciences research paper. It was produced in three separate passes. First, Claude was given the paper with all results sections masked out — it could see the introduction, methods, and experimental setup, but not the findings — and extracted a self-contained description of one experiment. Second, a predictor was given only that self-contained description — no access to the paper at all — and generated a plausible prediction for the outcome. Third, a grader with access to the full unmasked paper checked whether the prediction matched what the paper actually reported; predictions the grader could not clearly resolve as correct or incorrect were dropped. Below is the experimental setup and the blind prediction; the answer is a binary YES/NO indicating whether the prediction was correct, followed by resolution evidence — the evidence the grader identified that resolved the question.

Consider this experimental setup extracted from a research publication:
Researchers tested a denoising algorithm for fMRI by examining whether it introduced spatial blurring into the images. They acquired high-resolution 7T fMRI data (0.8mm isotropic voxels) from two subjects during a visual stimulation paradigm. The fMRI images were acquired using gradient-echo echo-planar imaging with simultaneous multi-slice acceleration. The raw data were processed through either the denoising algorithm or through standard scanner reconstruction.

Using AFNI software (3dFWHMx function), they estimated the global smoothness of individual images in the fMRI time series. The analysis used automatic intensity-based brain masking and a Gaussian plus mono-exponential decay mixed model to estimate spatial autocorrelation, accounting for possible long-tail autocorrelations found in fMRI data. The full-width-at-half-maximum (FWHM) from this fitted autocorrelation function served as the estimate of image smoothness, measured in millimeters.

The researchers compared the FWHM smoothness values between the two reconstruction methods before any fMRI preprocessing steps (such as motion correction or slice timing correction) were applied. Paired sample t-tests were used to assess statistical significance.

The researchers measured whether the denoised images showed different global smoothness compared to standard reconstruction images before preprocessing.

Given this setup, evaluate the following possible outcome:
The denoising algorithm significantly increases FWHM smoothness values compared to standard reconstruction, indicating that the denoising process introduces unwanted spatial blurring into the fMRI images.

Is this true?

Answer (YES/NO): NO